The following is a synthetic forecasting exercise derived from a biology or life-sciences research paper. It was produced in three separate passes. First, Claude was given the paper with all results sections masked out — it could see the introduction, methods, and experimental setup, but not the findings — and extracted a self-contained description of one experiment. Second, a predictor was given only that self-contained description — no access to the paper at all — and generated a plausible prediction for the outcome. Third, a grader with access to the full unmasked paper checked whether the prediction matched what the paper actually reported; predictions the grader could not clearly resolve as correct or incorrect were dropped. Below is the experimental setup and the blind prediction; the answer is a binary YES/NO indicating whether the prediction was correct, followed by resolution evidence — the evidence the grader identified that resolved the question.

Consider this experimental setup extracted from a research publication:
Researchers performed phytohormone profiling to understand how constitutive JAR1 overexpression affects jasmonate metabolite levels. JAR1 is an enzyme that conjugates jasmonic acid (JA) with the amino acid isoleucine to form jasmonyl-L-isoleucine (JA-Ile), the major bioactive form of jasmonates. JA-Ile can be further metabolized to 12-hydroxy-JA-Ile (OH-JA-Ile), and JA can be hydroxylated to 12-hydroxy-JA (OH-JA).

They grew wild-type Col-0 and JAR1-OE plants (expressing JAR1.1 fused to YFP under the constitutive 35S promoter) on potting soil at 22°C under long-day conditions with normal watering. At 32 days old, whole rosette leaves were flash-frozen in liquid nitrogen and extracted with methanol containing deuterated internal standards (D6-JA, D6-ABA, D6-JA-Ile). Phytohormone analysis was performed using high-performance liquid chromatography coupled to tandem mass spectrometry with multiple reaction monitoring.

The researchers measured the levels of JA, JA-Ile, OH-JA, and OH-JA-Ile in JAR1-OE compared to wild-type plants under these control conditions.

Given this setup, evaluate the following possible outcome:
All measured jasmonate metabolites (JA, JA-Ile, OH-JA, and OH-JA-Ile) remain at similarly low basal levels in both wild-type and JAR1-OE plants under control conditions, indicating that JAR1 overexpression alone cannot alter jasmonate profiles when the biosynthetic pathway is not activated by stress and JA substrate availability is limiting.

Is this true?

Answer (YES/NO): NO